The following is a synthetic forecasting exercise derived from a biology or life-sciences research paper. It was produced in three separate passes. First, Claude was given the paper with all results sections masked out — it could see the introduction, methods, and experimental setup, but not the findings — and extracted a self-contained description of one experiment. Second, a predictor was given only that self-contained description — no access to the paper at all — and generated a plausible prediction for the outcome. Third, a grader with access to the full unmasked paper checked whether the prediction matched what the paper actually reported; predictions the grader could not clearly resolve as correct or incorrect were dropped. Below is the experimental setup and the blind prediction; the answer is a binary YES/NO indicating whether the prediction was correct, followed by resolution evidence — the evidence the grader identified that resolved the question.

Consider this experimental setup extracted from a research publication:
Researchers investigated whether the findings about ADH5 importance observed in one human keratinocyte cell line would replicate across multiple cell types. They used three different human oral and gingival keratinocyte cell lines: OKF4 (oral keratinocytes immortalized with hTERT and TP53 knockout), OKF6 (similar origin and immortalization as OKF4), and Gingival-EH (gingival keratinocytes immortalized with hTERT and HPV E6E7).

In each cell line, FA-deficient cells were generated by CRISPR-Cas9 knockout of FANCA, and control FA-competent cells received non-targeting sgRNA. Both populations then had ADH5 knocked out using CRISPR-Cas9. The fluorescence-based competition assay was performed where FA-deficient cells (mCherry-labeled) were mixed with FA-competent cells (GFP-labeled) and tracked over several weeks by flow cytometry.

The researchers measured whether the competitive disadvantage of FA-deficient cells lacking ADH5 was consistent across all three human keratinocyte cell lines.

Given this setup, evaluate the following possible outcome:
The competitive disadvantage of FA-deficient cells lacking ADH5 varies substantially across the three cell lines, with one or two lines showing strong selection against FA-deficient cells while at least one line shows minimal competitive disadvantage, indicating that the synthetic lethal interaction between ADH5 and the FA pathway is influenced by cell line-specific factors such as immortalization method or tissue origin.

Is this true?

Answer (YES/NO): NO